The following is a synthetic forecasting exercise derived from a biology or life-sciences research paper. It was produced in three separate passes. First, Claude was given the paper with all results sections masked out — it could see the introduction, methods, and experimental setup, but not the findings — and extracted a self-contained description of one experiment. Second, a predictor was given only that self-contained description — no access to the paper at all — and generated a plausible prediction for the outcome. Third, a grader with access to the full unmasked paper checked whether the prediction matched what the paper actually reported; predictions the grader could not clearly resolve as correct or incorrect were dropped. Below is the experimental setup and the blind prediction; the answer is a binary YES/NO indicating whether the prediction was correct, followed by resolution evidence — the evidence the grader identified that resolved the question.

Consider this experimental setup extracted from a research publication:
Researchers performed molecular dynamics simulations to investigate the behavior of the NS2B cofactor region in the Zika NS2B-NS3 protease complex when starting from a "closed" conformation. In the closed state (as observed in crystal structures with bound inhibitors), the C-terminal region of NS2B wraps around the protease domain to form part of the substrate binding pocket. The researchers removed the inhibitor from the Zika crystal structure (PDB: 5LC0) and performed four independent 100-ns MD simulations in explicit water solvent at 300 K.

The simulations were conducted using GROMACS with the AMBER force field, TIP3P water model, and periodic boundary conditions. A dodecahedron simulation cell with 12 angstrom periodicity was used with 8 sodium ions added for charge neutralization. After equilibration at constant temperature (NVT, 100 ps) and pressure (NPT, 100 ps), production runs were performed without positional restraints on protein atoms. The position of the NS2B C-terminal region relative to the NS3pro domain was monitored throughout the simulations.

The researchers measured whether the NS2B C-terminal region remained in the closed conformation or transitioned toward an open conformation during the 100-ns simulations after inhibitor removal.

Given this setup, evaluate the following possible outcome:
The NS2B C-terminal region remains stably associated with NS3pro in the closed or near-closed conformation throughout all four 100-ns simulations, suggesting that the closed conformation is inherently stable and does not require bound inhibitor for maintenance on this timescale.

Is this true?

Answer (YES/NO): YES